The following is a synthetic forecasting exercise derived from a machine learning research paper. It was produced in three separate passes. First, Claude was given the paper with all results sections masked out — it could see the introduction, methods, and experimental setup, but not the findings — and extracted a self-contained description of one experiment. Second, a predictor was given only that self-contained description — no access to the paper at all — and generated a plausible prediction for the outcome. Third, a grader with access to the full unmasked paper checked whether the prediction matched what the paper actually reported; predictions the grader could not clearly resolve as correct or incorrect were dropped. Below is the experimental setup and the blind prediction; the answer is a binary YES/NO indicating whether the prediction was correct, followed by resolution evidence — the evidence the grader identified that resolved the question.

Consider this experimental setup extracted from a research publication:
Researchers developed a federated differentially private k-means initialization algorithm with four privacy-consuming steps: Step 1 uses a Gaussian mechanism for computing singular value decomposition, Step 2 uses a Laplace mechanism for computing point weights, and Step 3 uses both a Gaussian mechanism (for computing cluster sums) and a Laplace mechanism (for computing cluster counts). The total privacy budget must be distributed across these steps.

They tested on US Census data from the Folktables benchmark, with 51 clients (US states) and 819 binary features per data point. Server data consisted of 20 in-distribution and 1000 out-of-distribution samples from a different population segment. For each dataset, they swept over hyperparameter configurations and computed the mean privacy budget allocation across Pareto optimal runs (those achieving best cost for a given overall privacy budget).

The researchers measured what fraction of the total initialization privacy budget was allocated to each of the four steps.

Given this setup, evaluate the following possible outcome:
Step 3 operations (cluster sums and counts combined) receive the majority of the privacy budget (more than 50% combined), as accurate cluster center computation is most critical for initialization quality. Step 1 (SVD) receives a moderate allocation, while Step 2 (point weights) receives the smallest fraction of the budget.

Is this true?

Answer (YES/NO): NO